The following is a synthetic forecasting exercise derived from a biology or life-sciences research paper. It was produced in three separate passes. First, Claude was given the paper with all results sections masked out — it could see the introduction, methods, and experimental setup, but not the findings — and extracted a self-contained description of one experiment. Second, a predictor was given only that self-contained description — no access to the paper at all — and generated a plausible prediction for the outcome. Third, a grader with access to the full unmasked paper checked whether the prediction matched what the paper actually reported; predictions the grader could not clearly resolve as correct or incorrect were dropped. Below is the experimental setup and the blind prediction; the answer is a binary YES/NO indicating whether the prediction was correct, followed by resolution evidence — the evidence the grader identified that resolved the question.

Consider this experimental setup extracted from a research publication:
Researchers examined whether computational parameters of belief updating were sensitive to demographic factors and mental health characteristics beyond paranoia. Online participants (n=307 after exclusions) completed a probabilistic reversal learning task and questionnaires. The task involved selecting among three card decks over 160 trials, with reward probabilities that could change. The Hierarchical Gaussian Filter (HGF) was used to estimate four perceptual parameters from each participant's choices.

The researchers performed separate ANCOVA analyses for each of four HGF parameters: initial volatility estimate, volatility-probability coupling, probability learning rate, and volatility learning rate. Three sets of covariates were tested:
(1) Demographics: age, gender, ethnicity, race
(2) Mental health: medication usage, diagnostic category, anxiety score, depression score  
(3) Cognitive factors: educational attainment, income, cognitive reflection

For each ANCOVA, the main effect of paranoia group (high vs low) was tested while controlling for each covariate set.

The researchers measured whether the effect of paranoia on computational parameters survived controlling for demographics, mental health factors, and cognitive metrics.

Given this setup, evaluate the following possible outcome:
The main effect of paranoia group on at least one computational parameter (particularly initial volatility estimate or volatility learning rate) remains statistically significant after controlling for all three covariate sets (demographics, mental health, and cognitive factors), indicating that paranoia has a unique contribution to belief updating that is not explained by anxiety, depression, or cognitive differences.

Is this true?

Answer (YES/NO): YES